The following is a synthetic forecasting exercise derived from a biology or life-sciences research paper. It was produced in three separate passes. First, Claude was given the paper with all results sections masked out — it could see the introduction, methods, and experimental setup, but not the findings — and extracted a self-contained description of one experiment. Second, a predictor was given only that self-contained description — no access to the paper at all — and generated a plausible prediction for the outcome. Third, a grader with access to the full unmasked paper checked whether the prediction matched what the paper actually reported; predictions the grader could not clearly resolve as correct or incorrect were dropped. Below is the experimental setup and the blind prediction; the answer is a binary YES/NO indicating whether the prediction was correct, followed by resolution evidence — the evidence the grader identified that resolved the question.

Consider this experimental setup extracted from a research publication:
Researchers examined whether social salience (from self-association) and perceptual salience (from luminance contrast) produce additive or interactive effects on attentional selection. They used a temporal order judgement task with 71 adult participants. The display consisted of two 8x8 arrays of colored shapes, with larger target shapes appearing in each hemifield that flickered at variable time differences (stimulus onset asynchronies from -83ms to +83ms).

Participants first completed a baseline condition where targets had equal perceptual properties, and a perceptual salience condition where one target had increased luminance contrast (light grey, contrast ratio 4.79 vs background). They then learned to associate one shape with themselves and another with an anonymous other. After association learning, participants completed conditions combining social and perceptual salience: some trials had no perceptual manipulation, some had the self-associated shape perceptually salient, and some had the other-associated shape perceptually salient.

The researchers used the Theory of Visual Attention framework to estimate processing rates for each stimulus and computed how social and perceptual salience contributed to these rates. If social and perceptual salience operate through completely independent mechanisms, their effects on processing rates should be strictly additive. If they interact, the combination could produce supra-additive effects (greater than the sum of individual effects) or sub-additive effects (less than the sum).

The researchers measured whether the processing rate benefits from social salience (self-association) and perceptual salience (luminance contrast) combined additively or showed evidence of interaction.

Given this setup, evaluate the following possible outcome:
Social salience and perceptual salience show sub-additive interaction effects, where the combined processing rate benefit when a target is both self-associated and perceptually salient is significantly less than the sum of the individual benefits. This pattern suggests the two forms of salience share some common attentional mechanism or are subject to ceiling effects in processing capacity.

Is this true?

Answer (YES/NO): NO